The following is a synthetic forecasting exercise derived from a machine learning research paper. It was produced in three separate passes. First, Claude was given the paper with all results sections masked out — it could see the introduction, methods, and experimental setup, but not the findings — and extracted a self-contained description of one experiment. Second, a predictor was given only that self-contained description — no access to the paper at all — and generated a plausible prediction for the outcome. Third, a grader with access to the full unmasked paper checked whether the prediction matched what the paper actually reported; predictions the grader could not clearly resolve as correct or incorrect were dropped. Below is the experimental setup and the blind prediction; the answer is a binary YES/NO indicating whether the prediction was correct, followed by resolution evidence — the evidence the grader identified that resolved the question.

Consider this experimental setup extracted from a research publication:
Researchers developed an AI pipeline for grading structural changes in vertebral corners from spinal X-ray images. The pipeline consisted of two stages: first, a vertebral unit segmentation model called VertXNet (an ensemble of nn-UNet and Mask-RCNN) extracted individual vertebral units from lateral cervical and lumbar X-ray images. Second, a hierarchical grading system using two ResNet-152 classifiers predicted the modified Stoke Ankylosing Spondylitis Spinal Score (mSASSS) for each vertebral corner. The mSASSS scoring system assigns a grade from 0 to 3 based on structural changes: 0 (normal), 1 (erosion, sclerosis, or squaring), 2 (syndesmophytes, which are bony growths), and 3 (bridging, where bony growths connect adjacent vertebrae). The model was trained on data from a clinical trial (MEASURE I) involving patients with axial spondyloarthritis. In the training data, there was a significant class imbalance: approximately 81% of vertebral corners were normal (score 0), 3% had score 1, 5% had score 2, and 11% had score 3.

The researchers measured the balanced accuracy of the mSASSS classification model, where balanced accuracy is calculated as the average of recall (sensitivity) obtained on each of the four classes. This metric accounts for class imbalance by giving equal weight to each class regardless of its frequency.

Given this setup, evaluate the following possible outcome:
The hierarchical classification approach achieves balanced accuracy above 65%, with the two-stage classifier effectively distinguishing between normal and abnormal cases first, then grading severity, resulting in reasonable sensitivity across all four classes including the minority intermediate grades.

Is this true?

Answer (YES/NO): NO